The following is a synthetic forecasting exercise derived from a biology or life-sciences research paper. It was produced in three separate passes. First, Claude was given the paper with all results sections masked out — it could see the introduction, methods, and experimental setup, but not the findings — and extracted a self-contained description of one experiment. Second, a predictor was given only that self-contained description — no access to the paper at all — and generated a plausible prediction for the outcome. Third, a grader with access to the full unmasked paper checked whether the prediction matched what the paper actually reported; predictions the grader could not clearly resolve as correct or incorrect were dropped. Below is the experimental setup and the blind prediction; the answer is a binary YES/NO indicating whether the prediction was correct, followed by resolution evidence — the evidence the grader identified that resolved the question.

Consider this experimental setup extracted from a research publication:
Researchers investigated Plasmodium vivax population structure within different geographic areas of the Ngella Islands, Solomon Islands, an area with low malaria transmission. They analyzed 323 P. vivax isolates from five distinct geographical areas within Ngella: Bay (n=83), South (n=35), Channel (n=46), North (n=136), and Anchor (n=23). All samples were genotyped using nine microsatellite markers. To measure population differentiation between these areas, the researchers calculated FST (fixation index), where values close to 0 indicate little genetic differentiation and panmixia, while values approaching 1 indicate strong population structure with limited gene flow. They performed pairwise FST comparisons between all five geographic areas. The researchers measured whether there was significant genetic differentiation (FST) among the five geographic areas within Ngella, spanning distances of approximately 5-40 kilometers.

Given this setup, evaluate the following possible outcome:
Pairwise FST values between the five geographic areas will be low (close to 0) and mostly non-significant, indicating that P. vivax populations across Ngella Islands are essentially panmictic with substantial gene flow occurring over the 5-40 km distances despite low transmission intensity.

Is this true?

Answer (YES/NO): NO